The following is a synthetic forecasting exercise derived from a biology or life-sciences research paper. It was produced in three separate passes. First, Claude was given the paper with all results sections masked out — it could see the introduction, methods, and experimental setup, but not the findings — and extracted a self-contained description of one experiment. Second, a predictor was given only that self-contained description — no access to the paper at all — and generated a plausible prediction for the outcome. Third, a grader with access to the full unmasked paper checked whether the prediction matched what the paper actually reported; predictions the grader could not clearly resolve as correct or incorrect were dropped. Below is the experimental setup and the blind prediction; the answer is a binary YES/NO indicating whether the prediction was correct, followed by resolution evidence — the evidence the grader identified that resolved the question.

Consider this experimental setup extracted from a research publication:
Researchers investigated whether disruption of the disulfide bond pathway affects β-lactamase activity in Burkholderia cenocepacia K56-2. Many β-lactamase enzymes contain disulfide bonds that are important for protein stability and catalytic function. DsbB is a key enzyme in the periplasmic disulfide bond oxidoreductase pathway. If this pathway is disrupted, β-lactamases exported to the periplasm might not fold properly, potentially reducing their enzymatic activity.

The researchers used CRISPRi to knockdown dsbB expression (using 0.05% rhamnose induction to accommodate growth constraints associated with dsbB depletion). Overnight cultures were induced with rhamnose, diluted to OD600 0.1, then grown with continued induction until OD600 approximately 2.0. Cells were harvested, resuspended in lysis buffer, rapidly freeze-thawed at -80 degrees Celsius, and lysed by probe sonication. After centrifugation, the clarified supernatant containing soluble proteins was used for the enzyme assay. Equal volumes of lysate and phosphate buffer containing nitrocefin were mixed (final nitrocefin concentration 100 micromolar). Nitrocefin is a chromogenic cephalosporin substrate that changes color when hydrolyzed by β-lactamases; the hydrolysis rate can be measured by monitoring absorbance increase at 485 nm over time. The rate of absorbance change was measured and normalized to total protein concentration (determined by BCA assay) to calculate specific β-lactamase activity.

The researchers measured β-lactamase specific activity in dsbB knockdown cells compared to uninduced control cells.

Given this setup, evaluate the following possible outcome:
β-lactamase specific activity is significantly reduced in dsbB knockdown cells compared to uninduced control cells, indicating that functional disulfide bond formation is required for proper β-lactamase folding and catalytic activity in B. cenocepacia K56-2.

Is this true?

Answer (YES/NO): YES